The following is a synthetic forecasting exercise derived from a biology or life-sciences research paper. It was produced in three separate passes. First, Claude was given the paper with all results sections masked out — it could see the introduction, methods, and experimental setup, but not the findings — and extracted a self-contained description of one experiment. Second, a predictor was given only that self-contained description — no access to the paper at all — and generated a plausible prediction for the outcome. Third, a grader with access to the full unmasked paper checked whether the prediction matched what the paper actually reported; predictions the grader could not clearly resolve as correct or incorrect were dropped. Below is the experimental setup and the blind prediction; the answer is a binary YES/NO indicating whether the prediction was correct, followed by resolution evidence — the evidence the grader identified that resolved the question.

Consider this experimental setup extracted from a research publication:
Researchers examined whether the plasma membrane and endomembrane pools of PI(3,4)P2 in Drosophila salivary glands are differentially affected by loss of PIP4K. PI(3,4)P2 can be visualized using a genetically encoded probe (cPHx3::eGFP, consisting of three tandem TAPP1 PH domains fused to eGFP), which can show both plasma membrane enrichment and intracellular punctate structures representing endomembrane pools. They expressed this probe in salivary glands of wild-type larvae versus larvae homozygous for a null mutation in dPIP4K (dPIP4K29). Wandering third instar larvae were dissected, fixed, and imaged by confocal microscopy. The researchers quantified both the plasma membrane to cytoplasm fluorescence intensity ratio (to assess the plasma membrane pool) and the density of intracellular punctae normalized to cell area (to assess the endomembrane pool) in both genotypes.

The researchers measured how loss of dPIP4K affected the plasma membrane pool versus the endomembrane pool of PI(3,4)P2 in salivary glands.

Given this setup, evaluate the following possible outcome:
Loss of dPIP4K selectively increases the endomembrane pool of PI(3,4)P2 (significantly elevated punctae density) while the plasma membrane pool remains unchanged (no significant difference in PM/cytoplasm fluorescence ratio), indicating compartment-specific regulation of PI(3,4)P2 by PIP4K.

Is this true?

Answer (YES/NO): YES